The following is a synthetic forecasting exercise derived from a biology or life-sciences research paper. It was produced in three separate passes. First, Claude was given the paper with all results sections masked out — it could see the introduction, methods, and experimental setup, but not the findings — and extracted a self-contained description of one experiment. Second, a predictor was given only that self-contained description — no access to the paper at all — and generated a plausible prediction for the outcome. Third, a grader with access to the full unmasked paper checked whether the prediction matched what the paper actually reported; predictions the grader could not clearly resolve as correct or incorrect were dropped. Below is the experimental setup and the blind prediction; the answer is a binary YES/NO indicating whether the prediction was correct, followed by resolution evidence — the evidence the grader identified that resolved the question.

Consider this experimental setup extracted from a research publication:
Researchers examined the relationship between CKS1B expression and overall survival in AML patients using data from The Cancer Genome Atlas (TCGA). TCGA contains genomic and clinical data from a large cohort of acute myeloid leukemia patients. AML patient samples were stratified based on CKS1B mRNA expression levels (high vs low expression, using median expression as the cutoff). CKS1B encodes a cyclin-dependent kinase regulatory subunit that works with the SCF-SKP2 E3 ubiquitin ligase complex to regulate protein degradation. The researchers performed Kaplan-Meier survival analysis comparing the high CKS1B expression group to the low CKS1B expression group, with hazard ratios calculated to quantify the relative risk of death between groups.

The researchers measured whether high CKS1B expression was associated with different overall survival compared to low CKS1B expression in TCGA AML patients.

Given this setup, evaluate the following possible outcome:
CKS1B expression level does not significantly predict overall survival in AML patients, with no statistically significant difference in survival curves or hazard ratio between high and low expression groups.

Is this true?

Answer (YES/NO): YES